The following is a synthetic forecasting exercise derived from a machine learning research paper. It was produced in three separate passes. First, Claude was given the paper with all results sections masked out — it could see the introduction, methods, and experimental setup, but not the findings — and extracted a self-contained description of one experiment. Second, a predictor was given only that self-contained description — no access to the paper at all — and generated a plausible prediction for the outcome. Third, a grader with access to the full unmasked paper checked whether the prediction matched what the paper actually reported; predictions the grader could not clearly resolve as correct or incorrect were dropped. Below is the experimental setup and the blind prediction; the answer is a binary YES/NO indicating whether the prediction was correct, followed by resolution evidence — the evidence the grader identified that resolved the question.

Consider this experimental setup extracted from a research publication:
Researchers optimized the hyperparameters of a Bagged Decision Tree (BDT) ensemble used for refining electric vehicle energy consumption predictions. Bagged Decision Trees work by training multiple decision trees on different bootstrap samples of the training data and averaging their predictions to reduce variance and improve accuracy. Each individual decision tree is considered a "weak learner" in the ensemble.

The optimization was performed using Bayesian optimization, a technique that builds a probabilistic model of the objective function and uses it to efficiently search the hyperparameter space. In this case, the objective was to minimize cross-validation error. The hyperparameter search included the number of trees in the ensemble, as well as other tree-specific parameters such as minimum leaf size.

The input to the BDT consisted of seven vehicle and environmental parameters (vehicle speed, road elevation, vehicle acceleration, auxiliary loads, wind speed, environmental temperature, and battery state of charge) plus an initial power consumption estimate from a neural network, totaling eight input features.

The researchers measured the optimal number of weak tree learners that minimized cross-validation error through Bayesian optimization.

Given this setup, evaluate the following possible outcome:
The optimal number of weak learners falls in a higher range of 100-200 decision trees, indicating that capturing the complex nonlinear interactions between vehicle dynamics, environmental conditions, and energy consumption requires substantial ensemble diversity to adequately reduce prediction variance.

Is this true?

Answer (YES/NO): NO